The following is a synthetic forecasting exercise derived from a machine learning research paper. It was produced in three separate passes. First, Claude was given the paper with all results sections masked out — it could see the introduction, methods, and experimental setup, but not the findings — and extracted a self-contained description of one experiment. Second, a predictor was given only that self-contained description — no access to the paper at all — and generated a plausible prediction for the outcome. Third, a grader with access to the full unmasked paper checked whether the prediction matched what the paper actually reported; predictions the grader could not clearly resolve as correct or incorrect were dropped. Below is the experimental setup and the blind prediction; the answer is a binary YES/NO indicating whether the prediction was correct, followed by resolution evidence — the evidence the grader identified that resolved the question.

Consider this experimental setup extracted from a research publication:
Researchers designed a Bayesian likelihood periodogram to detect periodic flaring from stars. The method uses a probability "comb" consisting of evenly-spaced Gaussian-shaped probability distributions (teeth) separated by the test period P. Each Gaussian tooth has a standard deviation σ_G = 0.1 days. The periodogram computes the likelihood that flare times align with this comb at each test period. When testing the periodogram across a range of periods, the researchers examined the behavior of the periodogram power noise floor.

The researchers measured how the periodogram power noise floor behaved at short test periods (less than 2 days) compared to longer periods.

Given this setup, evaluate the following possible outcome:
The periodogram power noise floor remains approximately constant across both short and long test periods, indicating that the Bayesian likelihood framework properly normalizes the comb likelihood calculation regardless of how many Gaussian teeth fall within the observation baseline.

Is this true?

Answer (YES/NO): NO